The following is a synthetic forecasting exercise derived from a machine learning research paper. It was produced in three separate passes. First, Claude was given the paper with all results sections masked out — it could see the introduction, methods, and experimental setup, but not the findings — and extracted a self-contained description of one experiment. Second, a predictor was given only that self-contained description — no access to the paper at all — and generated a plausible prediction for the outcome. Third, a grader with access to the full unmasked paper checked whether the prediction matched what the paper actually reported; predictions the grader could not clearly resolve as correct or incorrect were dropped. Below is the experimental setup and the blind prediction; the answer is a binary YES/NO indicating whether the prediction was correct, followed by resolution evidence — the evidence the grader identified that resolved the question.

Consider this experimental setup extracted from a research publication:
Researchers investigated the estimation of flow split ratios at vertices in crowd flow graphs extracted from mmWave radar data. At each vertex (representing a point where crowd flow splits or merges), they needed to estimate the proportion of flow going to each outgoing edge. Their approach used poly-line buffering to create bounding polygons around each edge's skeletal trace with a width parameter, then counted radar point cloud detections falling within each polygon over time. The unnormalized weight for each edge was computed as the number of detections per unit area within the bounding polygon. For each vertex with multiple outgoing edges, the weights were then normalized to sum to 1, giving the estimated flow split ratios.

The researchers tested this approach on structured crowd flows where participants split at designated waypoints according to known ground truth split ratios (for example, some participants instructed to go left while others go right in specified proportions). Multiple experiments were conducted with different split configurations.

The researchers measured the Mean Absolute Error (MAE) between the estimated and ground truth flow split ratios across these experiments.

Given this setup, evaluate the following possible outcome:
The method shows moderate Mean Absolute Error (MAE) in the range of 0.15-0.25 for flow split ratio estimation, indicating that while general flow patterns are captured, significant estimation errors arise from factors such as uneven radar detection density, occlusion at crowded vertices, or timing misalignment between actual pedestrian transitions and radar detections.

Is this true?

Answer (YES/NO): NO